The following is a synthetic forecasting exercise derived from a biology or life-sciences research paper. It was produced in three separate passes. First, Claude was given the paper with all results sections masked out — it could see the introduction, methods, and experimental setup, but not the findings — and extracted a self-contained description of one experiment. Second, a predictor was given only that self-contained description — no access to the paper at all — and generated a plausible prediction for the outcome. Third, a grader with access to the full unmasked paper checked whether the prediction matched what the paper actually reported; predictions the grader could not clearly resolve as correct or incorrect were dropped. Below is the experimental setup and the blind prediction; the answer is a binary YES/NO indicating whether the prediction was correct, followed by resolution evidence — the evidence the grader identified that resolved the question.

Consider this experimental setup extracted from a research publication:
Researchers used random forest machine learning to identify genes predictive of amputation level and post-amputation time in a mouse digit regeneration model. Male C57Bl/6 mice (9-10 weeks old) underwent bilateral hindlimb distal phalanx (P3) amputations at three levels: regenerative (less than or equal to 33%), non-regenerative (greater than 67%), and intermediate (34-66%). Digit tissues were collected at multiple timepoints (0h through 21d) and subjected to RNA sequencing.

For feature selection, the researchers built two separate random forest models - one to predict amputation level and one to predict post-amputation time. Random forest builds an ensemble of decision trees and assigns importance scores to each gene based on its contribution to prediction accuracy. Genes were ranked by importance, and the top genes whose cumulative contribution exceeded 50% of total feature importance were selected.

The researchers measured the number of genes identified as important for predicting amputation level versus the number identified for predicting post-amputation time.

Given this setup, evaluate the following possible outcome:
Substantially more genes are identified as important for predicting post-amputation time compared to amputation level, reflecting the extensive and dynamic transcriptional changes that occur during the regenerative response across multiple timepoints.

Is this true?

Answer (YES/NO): NO